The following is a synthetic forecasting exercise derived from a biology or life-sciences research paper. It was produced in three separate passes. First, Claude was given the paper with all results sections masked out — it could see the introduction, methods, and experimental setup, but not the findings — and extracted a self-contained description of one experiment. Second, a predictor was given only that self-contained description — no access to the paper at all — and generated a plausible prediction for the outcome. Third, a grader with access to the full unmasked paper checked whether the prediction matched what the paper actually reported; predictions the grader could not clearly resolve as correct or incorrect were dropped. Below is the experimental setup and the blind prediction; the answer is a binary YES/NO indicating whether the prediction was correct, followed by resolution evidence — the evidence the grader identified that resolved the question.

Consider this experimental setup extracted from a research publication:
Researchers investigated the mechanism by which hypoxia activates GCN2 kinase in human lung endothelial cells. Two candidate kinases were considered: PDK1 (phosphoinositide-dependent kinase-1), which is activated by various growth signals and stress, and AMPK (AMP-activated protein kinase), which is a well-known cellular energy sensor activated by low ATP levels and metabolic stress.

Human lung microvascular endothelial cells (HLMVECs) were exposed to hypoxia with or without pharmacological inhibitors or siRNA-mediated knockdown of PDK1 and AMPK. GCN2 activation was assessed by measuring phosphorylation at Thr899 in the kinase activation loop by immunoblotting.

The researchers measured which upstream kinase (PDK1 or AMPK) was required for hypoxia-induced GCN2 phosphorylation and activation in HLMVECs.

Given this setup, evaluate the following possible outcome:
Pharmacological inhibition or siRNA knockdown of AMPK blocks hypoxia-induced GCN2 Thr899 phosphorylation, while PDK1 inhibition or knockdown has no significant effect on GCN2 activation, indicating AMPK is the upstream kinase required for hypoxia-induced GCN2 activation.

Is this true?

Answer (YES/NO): NO